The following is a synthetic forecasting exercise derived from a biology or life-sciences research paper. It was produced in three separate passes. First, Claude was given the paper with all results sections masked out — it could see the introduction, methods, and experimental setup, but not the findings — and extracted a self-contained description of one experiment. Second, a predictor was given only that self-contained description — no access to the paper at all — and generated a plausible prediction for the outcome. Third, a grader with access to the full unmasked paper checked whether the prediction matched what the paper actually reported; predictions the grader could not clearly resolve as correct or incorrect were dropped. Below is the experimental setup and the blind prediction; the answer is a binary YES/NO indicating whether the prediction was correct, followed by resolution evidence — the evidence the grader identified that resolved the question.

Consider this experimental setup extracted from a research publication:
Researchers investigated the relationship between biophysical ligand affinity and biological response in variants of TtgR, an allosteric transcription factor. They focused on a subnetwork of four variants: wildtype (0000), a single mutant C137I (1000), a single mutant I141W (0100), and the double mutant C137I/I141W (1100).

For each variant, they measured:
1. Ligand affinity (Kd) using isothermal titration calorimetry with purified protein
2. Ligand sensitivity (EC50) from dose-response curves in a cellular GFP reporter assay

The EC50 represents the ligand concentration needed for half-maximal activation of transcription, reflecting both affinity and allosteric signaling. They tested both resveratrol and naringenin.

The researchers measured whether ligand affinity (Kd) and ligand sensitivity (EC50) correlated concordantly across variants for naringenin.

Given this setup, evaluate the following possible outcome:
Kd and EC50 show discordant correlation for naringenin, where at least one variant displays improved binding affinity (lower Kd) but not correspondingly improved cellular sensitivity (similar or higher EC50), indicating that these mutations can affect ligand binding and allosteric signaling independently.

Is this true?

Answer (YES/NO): YES